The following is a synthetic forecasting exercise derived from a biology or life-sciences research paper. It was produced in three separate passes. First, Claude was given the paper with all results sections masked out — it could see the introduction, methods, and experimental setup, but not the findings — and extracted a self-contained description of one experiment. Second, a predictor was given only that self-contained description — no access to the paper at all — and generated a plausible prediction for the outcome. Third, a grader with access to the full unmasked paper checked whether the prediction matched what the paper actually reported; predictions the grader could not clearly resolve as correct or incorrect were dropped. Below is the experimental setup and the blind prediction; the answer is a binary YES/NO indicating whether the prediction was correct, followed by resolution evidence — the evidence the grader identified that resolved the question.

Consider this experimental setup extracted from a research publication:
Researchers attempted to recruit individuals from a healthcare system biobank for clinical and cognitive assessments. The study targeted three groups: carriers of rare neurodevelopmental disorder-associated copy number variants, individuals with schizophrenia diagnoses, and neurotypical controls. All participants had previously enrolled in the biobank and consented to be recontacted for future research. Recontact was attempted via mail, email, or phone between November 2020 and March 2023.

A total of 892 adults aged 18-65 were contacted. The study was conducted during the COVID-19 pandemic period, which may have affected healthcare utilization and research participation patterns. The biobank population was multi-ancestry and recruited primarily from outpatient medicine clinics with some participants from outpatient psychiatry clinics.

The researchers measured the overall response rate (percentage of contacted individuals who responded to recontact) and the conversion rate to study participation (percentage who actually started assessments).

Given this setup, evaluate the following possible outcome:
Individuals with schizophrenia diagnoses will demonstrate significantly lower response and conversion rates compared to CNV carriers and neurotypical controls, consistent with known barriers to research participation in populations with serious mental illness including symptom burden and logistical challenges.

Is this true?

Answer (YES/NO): NO